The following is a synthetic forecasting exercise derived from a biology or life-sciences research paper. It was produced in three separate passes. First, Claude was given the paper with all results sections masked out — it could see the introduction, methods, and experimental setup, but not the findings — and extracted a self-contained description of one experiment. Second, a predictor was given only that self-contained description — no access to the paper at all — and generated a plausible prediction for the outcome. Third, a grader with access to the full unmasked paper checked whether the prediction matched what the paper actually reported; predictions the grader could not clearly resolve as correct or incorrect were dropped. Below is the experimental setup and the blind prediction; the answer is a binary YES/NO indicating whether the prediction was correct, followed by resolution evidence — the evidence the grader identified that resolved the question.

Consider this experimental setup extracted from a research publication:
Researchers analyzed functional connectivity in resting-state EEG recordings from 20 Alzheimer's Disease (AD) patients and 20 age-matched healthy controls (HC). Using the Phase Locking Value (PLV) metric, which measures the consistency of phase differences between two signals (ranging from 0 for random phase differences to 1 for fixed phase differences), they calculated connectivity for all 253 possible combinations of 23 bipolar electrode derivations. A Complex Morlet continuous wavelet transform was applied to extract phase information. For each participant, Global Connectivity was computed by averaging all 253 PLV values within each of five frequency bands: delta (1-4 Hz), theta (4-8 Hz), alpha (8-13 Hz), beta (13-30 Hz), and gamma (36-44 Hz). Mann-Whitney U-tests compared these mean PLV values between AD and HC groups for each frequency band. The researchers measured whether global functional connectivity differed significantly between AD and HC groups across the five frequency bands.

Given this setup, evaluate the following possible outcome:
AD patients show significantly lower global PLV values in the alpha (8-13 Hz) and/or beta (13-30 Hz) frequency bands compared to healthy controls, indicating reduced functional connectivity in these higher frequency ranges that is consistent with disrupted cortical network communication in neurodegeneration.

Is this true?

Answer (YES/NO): NO